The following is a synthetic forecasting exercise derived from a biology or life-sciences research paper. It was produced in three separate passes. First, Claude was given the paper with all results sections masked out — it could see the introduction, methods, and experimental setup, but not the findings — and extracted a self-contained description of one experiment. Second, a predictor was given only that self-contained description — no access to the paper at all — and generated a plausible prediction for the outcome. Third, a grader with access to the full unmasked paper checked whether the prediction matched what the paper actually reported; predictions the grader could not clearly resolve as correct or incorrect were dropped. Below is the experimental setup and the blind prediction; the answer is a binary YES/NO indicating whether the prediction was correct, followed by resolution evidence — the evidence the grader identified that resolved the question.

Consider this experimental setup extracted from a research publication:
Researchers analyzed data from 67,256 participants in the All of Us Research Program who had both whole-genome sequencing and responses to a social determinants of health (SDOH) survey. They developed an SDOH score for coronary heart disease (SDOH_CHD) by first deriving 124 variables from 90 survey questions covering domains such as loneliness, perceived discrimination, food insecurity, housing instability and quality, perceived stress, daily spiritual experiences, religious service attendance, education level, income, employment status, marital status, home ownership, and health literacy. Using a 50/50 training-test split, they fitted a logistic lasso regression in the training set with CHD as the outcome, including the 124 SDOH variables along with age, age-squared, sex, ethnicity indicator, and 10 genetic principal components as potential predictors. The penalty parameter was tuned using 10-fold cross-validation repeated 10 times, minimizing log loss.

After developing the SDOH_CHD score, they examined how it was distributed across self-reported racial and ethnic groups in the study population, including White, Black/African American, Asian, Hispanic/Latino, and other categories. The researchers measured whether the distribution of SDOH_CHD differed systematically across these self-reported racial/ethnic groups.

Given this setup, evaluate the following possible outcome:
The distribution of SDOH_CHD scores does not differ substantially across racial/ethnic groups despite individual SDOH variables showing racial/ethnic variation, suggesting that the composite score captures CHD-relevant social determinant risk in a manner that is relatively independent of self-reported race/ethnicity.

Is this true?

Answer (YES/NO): NO